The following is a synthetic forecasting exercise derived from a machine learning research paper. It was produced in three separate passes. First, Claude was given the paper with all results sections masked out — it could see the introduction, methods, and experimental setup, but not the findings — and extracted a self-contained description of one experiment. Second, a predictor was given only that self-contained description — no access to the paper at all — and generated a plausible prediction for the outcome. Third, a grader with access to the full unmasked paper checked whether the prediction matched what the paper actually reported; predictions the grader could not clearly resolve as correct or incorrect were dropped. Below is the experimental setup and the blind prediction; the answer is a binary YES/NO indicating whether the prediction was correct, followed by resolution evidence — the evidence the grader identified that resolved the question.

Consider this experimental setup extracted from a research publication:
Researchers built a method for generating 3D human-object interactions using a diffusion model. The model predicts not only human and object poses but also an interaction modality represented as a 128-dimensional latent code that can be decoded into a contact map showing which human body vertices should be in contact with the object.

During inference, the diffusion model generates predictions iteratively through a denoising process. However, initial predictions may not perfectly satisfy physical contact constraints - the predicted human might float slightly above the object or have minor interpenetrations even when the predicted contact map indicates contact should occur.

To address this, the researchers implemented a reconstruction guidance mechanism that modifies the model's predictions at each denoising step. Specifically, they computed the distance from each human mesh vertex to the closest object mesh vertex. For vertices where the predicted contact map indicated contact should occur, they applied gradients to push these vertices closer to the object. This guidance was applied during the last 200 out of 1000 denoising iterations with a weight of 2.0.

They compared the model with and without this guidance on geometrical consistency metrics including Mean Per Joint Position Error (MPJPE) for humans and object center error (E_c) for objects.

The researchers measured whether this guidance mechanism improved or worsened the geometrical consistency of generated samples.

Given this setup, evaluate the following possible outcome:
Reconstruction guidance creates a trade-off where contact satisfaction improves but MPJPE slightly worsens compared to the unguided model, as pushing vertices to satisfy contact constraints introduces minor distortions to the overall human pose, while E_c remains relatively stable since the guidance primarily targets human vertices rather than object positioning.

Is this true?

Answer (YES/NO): NO